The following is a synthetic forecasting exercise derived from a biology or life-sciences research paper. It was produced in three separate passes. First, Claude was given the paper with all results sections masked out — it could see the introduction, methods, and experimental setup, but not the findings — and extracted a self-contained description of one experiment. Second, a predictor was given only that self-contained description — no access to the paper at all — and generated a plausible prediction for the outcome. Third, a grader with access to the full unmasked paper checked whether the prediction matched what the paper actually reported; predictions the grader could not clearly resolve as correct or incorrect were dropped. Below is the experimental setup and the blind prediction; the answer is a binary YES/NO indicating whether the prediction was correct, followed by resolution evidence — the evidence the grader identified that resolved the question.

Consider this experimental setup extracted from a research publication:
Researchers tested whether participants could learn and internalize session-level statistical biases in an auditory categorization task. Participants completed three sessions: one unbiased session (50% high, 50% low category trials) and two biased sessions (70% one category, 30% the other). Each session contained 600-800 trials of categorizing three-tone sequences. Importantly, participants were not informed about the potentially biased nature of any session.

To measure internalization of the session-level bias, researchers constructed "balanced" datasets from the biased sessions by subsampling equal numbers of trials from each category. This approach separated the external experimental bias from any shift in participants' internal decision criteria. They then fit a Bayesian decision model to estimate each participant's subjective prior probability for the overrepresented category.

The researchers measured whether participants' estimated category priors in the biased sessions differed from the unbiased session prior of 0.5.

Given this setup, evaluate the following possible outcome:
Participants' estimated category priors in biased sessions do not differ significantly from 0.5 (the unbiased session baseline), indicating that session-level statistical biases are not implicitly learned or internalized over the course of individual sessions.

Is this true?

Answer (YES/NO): NO